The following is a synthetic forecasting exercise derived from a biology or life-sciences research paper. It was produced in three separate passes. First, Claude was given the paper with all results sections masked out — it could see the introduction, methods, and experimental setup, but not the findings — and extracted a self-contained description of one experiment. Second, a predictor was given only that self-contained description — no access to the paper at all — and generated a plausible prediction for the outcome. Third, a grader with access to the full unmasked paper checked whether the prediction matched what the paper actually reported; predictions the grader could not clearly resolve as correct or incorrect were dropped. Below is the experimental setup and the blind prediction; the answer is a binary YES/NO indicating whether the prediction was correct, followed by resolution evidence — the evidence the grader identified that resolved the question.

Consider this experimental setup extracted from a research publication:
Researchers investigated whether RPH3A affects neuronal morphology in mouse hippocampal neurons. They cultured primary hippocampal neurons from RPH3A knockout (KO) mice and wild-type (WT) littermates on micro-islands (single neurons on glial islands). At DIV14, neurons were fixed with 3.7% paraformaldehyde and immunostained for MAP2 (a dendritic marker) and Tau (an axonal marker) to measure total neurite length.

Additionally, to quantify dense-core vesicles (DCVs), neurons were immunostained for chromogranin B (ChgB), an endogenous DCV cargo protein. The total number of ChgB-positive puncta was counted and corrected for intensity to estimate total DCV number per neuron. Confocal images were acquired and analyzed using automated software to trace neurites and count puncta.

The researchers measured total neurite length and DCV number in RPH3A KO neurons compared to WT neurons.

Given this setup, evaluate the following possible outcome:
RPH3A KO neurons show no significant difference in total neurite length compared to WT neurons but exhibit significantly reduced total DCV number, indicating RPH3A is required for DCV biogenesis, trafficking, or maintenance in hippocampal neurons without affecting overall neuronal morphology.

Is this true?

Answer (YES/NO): NO